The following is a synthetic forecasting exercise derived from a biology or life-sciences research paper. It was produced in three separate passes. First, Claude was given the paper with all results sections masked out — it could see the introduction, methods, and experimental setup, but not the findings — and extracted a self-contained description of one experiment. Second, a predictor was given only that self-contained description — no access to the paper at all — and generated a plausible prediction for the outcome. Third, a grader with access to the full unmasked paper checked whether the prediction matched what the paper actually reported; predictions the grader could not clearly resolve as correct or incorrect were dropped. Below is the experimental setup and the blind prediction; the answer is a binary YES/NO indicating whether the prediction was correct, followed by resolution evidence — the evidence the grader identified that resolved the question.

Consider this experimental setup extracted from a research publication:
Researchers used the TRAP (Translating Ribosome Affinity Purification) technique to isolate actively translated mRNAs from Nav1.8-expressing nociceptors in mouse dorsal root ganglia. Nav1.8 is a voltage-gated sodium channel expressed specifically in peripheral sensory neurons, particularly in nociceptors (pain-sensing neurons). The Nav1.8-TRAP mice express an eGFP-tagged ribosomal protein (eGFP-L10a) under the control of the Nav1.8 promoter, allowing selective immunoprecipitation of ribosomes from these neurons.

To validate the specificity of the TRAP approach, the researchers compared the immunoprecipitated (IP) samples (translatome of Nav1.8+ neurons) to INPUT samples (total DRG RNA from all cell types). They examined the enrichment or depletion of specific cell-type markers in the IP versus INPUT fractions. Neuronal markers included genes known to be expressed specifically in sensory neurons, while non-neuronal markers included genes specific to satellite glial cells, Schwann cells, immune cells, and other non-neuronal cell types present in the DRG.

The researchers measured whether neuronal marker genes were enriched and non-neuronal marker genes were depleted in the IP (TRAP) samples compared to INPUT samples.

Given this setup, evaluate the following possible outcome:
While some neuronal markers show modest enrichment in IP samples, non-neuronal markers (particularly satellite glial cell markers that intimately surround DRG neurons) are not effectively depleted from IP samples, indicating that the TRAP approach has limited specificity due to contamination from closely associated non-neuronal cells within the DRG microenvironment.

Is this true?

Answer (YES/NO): NO